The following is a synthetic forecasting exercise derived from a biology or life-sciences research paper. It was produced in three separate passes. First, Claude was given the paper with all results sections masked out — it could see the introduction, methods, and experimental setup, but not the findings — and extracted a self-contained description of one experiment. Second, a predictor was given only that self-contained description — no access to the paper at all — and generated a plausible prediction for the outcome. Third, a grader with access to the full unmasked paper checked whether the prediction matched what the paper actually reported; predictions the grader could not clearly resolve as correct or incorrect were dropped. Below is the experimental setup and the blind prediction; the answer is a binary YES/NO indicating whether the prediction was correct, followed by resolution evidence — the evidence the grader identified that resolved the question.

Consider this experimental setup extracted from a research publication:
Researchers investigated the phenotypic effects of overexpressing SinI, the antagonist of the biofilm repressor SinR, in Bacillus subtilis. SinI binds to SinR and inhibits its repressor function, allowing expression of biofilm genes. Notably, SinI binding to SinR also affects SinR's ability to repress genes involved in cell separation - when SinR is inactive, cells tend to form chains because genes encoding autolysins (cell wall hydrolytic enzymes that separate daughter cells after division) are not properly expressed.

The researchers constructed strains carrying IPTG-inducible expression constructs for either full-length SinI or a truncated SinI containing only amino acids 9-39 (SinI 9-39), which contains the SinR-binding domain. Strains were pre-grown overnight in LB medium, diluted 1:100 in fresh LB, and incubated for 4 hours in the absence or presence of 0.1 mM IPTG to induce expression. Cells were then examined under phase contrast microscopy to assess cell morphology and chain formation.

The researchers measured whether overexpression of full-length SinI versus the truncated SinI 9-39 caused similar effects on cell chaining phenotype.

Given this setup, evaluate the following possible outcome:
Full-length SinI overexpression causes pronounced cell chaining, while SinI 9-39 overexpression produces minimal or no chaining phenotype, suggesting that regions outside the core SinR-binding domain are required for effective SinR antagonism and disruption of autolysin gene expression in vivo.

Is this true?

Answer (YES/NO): NO